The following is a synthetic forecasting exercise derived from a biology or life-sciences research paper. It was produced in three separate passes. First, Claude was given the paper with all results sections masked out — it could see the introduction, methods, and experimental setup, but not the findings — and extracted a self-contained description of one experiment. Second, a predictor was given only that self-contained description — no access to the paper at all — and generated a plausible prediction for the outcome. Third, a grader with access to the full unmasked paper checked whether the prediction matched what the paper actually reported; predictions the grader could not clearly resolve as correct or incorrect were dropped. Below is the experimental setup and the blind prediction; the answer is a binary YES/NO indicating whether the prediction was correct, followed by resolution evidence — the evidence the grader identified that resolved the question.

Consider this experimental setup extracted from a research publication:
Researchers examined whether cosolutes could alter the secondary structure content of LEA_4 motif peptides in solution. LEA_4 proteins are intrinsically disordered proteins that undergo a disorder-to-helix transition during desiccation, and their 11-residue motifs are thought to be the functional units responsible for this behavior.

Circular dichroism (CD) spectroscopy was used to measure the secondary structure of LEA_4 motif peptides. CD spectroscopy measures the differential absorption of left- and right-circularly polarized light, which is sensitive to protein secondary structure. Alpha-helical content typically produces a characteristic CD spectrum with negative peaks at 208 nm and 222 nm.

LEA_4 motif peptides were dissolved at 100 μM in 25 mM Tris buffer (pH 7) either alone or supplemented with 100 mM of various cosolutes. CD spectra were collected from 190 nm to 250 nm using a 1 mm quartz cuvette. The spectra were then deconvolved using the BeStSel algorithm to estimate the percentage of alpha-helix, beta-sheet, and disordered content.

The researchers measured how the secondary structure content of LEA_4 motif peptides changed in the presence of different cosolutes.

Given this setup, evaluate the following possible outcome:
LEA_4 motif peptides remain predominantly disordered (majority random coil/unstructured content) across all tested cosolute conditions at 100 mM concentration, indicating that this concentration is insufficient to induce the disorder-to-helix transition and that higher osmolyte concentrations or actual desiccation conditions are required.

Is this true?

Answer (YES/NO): YES